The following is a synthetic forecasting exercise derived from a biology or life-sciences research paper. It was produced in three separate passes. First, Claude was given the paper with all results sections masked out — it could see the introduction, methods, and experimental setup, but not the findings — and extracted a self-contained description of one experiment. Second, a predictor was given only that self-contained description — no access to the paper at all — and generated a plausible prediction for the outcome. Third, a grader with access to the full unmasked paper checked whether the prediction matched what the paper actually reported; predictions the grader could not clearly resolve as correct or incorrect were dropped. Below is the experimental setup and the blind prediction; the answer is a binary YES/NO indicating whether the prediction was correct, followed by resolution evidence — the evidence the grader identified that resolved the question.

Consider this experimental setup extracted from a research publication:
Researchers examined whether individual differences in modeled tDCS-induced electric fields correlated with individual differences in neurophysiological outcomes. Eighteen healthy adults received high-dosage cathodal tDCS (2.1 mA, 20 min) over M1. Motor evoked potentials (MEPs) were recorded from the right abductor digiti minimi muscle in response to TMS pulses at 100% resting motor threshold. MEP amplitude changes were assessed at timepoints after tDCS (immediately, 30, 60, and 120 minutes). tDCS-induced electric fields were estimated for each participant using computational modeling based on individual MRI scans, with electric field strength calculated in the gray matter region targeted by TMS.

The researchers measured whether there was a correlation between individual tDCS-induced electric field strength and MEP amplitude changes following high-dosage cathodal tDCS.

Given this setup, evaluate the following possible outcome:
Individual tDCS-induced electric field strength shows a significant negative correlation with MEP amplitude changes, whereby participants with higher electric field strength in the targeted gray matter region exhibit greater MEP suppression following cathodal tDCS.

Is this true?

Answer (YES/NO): NO